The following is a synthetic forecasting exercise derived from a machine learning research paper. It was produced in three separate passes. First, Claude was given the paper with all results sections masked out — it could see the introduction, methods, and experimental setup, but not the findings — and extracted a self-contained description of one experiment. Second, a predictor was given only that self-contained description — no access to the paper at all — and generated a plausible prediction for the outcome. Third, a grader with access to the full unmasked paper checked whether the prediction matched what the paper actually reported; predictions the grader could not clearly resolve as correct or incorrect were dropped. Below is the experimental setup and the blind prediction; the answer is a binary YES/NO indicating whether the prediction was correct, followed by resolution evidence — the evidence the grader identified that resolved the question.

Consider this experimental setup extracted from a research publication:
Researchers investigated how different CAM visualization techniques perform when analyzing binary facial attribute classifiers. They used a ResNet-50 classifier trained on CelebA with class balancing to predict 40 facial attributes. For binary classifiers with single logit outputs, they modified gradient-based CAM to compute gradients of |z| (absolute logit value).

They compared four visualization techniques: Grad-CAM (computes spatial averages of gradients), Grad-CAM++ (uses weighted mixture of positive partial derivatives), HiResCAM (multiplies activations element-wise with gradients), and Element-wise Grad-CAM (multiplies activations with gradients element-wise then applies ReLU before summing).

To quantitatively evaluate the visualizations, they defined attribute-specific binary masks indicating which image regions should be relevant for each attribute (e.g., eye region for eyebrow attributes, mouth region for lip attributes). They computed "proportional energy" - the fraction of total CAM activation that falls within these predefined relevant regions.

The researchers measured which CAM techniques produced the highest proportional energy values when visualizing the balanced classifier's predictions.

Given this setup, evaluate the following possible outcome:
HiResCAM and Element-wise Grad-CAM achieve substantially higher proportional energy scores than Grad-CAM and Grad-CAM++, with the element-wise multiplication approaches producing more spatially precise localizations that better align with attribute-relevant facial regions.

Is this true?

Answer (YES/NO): YES